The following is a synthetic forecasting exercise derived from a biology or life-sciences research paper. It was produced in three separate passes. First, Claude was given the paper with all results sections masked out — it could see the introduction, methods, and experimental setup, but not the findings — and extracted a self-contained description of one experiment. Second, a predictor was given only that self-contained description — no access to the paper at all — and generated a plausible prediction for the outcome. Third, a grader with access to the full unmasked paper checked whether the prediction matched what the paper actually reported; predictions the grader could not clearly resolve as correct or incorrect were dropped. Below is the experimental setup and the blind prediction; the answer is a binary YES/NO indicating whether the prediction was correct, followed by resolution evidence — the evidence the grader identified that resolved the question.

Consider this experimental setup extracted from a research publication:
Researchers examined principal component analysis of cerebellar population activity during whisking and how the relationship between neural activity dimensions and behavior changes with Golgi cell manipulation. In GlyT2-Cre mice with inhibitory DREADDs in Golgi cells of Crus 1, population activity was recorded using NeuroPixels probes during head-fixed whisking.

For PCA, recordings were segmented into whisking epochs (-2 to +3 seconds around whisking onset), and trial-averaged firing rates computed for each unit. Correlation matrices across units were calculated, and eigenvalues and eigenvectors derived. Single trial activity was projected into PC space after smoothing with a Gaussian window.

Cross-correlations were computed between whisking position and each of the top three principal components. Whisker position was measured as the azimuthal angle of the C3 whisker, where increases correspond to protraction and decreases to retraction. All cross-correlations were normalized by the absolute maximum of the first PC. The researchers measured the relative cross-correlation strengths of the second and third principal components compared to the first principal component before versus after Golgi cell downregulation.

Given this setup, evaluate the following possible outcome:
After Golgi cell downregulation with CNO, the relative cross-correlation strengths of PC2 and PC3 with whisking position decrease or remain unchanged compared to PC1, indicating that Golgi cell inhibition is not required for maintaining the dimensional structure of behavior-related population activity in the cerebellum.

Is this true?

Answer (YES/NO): YES